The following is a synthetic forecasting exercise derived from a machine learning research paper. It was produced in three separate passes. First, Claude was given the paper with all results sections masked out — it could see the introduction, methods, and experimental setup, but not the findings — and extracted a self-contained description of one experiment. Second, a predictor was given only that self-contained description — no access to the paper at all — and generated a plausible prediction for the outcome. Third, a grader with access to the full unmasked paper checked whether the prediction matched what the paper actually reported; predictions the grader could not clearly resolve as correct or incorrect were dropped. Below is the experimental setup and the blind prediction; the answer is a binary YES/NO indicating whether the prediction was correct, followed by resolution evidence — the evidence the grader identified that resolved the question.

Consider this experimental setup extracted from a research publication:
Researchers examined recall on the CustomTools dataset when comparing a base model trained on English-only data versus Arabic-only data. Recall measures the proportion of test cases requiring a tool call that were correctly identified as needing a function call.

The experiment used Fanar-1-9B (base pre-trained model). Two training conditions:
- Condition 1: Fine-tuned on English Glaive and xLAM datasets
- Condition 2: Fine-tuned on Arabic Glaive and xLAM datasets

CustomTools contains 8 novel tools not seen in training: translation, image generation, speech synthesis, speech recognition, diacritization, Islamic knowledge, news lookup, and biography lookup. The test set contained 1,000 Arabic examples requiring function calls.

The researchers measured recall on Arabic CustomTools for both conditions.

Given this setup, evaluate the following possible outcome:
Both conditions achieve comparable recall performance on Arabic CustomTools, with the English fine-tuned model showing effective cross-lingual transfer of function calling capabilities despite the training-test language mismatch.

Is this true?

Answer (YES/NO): NO